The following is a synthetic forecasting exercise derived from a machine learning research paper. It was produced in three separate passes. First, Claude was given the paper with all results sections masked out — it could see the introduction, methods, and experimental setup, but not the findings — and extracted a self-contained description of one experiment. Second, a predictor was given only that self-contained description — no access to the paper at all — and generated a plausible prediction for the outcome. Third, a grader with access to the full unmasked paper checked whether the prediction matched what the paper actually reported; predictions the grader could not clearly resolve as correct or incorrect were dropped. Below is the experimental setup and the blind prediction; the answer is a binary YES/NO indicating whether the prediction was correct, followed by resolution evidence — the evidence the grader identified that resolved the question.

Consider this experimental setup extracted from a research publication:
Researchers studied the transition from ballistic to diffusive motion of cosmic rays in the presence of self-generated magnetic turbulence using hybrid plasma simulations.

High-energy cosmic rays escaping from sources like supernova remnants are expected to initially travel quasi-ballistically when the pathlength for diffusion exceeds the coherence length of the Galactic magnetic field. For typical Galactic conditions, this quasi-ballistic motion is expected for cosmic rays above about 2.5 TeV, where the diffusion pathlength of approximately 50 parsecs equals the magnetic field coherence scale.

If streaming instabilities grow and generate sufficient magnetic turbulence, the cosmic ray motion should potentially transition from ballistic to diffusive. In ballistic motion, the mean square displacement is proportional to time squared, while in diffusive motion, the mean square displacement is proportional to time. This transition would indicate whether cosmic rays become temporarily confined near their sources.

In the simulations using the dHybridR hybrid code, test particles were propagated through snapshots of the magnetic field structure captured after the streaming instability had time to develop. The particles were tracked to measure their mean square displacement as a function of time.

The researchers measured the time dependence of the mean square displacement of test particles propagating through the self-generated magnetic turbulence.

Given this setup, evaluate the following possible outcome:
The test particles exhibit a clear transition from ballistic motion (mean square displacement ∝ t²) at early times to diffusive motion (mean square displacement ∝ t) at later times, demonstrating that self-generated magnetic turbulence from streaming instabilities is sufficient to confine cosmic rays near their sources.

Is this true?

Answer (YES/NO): YES